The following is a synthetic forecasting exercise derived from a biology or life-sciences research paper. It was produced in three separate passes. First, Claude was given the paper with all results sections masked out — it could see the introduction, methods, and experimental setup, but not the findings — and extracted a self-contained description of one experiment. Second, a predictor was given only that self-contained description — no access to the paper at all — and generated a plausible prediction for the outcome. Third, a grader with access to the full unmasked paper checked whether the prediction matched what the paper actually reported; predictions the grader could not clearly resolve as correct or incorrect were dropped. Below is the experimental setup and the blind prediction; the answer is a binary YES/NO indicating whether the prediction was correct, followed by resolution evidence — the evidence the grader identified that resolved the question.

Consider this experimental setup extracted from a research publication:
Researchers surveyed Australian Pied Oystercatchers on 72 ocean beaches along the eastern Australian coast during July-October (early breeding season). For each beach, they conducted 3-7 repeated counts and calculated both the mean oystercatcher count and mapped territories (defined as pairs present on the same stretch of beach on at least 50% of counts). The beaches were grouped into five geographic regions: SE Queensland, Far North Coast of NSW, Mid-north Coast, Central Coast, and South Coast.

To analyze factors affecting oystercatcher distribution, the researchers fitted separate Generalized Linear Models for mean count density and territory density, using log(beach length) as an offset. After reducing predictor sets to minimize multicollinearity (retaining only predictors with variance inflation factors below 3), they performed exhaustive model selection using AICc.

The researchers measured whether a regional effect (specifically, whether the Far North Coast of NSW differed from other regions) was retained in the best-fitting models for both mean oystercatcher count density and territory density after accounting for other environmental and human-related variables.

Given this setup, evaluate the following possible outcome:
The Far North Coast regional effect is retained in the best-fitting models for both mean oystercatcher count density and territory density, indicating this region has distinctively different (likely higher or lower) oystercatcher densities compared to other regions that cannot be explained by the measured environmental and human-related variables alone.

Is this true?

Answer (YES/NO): YES